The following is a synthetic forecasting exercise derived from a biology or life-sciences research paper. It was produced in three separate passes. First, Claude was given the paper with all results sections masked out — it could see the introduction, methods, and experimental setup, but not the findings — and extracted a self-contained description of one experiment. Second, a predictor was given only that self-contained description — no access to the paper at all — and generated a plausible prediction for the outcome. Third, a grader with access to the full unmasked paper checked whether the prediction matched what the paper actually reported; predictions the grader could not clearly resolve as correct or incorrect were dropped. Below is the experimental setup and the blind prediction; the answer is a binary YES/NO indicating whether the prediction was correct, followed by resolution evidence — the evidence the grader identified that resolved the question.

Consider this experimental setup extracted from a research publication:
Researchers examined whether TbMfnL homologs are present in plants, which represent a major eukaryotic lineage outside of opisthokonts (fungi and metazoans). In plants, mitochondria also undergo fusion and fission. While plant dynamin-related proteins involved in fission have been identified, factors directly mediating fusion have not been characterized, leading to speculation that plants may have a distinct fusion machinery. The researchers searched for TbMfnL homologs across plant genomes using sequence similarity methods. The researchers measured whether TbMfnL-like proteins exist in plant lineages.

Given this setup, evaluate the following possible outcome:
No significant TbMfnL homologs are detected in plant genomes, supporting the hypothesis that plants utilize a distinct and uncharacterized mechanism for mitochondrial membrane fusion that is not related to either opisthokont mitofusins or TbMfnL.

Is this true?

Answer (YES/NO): YES